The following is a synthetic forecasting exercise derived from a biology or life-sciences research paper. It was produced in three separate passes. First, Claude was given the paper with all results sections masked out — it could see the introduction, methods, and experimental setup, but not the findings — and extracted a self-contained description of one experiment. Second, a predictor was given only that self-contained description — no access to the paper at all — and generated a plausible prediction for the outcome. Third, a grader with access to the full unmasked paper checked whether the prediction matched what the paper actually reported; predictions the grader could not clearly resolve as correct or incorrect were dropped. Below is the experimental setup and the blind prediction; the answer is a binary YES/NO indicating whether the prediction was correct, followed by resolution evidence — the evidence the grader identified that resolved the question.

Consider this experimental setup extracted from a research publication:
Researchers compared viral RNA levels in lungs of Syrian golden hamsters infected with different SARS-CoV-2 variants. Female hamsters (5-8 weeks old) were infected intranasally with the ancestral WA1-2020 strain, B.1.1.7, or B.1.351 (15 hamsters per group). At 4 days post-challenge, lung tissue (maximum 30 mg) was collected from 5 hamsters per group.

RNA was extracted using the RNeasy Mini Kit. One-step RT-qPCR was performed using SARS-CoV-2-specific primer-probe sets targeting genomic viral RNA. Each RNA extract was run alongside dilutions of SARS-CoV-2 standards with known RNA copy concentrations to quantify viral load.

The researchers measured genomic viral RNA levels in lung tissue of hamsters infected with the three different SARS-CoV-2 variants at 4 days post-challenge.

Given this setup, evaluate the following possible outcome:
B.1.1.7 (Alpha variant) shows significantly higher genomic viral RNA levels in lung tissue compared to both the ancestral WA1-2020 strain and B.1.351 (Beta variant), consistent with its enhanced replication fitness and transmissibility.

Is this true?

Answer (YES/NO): NO